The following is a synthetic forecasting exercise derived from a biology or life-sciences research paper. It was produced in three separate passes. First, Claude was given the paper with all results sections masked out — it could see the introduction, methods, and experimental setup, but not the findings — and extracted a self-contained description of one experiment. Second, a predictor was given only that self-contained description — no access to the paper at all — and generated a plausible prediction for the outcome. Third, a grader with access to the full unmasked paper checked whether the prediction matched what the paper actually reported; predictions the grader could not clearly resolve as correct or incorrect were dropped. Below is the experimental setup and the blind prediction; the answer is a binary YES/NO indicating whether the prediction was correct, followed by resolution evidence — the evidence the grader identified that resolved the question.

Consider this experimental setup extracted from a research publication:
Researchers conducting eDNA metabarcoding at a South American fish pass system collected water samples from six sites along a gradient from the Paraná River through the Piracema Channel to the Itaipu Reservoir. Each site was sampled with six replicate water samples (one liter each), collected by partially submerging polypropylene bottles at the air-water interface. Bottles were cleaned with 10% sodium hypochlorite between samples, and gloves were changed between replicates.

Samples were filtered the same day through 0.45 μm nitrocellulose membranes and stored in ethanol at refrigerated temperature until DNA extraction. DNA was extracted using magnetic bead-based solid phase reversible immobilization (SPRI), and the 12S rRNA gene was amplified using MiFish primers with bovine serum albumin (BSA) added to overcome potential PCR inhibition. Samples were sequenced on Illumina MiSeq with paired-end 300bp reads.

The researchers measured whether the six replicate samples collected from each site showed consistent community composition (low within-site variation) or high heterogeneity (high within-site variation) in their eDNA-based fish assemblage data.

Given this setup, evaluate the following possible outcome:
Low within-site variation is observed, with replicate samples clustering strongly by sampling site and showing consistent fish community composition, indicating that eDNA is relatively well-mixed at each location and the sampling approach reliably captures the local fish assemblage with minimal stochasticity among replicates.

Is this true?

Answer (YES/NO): YES